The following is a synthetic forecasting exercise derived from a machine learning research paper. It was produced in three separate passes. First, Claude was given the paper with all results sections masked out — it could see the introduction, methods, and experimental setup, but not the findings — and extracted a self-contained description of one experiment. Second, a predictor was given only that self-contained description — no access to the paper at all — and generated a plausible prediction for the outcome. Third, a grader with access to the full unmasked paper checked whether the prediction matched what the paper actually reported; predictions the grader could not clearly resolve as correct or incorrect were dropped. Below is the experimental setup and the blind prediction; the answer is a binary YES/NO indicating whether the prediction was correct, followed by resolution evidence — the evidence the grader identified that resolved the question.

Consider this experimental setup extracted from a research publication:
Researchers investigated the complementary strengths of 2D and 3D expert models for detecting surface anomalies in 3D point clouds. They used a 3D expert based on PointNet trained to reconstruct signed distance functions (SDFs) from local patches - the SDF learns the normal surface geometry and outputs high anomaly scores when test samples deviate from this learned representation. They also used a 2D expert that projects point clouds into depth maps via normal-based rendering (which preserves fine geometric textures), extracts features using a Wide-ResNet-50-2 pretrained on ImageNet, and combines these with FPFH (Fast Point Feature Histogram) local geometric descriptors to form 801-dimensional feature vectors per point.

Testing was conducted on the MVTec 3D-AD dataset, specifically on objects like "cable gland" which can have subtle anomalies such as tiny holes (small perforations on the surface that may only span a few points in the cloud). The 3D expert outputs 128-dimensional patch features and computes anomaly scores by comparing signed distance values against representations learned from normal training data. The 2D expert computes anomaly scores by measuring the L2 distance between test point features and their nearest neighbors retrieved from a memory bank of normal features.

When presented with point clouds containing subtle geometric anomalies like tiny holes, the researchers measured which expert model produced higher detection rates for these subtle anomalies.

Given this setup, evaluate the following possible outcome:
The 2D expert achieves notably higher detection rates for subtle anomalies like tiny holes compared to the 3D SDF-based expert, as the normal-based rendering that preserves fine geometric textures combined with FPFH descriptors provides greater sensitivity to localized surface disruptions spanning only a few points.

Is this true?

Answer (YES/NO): YES